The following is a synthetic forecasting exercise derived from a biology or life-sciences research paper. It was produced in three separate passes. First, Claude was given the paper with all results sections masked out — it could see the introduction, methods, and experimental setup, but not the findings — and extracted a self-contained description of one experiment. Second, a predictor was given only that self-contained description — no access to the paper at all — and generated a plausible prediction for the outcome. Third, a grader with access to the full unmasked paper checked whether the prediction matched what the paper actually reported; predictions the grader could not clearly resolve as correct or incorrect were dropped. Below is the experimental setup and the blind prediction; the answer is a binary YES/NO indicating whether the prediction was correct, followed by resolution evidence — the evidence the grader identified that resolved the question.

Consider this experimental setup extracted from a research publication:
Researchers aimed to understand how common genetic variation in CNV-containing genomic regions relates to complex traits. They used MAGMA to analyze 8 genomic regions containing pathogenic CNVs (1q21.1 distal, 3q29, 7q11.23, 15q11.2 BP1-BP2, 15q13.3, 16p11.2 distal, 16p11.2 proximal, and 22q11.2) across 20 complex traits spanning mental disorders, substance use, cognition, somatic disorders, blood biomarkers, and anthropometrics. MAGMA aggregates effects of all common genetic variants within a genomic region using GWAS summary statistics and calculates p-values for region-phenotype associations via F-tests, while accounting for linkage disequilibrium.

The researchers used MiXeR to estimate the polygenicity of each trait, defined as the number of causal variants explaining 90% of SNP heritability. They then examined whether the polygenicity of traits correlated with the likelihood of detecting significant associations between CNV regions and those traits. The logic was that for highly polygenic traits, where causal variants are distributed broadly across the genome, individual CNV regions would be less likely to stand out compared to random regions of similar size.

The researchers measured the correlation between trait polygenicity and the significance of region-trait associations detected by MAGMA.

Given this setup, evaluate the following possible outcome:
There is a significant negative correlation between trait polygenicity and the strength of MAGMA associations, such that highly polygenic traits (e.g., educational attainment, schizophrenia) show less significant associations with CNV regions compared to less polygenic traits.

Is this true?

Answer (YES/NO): NO